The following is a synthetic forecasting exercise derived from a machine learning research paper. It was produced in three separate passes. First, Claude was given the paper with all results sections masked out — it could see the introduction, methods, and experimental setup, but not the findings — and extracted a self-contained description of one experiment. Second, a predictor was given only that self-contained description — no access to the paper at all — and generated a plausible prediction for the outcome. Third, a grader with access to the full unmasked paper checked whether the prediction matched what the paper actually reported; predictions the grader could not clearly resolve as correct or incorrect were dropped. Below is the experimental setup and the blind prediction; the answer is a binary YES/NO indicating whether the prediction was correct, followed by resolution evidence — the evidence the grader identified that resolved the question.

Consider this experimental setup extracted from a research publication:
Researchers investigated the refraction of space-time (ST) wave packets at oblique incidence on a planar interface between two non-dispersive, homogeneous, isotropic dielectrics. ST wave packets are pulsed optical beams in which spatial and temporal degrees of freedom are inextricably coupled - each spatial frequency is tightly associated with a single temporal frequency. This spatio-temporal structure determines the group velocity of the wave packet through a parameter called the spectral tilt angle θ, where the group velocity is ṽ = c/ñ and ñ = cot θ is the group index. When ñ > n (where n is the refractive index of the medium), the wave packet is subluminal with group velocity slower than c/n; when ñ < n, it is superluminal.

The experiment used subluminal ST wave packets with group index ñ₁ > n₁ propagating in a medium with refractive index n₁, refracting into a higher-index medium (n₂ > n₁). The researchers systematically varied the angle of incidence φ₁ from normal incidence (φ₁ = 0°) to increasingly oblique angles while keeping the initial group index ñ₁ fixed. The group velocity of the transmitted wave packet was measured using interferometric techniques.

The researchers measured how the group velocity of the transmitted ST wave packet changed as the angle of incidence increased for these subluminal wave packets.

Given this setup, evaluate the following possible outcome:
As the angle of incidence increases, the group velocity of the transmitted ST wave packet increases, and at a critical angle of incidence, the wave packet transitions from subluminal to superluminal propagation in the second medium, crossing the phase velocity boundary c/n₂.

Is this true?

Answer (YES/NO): NO